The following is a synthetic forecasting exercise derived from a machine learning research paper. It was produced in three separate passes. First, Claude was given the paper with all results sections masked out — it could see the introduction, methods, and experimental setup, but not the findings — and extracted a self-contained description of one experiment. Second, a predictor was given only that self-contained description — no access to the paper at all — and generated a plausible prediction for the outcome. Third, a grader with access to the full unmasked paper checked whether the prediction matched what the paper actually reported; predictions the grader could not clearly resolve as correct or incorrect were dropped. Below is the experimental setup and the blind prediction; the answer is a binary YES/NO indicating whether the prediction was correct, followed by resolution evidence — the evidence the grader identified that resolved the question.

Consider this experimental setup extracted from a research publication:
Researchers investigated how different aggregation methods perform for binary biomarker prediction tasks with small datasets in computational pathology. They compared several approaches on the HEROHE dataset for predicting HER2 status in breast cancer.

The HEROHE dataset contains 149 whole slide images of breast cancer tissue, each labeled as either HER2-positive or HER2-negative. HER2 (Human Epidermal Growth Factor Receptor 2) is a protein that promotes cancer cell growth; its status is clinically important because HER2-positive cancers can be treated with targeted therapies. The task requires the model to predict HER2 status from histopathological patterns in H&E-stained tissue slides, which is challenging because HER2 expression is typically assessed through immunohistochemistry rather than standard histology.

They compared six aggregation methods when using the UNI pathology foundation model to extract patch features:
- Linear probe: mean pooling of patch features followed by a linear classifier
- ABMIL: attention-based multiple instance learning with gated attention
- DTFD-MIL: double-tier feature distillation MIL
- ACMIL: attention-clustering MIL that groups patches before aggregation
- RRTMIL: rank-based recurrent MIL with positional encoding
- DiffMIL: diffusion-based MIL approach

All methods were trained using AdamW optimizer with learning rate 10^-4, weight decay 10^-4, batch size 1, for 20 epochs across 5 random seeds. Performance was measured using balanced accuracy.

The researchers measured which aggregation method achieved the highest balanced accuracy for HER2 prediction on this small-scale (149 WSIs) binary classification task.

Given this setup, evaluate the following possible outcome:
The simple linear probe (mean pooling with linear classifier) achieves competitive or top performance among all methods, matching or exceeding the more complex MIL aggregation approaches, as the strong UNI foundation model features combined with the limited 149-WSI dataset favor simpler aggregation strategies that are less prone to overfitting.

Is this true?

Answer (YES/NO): YES